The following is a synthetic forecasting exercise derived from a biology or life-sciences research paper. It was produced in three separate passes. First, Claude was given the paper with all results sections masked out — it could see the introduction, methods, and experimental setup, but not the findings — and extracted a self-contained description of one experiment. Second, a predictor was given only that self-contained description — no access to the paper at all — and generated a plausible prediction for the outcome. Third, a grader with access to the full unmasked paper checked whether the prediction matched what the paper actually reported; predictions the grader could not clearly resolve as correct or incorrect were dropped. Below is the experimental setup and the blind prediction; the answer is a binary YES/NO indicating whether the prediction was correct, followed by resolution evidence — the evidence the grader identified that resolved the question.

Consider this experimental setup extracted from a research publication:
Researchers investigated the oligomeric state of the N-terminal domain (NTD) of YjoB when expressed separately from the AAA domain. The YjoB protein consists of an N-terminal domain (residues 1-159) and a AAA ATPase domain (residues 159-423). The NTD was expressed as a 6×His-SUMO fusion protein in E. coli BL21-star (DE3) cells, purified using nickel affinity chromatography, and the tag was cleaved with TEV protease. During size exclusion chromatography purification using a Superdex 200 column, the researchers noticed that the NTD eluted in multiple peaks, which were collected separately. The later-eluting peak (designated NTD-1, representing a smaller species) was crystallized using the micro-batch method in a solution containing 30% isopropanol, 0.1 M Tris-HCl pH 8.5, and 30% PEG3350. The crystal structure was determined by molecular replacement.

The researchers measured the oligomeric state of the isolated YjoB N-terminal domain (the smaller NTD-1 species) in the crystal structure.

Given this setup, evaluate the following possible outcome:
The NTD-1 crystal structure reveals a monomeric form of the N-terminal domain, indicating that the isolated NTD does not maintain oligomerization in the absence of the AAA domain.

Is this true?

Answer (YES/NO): NO